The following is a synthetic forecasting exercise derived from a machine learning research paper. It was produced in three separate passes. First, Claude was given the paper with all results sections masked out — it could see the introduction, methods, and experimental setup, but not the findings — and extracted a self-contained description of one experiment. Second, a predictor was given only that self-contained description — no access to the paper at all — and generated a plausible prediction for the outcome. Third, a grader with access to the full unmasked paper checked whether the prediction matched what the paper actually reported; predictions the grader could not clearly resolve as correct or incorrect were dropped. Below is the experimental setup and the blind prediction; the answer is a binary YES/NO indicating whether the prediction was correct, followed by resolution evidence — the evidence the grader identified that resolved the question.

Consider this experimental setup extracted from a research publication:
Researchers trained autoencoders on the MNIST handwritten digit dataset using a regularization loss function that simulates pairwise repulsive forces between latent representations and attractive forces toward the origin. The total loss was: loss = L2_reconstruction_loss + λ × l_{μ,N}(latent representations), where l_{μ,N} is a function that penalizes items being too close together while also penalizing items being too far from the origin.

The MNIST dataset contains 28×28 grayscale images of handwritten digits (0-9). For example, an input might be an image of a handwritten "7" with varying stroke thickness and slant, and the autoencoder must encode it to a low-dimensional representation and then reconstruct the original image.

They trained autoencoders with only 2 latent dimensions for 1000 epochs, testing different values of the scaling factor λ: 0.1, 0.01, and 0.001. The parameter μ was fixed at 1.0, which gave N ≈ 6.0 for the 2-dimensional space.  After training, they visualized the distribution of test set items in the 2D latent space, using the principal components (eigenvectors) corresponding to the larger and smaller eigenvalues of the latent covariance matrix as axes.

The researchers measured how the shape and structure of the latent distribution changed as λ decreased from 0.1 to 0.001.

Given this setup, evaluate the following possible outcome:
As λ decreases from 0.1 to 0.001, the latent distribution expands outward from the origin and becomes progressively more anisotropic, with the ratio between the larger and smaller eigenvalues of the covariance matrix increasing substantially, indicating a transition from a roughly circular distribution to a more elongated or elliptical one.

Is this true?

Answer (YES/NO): NO